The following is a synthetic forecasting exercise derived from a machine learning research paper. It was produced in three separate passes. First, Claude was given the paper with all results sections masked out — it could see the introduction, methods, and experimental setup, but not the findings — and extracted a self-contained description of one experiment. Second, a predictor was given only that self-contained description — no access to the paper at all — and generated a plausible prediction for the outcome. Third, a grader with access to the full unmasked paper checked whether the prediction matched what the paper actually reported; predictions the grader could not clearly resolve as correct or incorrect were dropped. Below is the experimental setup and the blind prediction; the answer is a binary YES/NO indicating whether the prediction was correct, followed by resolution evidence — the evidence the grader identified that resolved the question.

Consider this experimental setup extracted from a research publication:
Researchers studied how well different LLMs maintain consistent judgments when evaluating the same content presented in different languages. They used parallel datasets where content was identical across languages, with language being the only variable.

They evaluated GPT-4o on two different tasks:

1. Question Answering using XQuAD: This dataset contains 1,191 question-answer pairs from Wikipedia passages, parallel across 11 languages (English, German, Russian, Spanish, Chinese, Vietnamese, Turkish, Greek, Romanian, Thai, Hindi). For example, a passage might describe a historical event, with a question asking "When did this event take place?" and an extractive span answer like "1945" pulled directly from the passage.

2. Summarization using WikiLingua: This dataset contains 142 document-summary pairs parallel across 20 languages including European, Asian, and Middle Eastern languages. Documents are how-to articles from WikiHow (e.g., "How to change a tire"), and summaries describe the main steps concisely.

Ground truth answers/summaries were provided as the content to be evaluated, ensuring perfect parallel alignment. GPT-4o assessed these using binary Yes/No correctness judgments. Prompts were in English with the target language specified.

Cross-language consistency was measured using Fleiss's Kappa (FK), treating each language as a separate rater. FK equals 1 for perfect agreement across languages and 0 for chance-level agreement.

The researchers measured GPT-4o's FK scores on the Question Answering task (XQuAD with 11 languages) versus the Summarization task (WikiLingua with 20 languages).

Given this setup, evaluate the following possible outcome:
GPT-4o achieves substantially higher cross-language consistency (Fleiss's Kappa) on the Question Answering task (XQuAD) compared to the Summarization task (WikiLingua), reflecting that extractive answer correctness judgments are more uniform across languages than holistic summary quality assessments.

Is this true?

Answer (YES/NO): NO